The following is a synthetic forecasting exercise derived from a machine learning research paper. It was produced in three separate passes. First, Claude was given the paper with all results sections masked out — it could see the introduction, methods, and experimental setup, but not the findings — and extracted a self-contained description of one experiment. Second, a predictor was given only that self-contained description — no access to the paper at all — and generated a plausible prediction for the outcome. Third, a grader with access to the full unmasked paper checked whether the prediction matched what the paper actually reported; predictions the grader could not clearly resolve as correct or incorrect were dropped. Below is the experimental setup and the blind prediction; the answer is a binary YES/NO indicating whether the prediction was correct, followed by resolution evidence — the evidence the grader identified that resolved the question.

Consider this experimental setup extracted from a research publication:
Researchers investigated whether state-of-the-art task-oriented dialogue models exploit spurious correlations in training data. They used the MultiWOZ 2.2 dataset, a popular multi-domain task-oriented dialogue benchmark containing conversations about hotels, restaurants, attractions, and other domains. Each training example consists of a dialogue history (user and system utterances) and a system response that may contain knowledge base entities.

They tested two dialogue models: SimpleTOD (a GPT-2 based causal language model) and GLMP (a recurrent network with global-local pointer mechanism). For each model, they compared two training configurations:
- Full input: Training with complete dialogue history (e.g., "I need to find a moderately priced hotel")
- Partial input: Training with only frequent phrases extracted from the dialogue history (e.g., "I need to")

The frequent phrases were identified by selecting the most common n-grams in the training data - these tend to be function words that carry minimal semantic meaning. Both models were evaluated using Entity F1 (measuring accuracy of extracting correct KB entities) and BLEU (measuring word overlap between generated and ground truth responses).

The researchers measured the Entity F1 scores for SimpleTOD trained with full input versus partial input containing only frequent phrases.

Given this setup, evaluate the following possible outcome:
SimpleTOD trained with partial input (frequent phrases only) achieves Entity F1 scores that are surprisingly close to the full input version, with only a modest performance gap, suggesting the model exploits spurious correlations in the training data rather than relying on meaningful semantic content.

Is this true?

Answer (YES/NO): YES